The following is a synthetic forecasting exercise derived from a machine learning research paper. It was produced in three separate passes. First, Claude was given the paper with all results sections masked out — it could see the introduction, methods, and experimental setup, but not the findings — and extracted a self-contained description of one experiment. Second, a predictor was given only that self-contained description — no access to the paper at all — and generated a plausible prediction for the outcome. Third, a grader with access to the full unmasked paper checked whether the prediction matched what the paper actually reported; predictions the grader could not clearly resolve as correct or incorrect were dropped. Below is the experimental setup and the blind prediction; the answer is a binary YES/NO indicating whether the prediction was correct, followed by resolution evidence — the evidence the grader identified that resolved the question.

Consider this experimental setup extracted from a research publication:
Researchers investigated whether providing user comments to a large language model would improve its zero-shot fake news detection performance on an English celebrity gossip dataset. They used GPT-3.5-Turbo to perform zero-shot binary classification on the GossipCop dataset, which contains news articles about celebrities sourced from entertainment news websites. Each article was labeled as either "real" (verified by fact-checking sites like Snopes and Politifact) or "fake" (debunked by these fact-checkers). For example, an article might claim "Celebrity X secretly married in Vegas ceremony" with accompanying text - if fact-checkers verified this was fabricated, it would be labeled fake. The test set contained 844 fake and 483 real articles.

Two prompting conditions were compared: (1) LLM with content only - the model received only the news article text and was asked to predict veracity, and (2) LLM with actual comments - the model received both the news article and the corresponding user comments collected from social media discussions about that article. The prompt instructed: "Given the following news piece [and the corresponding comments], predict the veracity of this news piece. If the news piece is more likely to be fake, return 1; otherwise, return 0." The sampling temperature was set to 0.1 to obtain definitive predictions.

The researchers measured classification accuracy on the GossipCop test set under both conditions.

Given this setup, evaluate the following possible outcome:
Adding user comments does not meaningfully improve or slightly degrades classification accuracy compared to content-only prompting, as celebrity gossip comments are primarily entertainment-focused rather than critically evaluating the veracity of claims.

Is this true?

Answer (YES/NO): YES